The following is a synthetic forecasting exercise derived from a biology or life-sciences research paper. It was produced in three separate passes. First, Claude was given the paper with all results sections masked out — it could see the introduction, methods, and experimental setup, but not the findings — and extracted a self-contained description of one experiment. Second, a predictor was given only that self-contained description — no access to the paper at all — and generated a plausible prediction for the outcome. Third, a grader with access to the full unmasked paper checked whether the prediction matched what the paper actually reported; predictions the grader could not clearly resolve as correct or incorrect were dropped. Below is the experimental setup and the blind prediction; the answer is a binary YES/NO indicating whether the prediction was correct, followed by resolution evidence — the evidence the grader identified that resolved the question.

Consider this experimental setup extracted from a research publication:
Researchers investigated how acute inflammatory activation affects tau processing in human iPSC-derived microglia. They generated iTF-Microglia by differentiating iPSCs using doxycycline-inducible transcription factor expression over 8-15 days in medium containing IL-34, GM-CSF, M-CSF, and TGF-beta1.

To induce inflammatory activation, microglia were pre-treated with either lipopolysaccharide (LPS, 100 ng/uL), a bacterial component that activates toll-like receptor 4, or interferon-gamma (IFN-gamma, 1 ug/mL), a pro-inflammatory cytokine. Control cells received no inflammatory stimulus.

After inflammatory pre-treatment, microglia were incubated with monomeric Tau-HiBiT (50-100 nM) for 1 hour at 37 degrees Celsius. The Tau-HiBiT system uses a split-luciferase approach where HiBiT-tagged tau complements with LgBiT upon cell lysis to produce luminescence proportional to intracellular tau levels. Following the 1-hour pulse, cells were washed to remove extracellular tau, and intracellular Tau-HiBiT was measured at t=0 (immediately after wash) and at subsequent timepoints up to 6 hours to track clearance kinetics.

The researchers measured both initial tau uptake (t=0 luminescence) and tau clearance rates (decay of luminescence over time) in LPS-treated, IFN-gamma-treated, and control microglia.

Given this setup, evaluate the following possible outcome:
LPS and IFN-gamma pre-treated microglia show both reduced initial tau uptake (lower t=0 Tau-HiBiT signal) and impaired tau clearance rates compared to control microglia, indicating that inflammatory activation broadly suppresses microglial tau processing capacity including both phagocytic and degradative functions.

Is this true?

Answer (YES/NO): NO